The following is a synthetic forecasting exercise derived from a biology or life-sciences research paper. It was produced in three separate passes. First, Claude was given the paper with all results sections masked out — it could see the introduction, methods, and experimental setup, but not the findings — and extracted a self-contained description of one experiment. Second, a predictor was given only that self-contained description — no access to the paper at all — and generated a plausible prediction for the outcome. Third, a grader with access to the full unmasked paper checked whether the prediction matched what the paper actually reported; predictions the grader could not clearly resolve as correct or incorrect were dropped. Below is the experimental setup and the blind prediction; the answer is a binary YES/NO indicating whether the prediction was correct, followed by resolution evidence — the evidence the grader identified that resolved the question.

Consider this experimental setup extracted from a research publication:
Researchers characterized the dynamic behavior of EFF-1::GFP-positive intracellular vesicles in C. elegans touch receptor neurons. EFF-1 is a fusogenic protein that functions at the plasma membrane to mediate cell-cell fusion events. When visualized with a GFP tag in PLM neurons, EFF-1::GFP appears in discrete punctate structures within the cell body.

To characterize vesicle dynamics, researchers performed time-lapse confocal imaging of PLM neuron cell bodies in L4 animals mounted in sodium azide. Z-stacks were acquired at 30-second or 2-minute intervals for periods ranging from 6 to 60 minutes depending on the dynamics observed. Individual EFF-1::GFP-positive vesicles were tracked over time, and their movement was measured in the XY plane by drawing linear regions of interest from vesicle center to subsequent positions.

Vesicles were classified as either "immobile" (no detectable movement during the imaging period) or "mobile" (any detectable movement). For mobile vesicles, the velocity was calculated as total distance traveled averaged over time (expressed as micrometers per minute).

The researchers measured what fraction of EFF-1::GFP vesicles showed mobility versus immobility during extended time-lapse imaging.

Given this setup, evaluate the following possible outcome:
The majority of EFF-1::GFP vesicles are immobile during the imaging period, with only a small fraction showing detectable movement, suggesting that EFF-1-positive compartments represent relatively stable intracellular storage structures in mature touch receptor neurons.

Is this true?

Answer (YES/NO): YES